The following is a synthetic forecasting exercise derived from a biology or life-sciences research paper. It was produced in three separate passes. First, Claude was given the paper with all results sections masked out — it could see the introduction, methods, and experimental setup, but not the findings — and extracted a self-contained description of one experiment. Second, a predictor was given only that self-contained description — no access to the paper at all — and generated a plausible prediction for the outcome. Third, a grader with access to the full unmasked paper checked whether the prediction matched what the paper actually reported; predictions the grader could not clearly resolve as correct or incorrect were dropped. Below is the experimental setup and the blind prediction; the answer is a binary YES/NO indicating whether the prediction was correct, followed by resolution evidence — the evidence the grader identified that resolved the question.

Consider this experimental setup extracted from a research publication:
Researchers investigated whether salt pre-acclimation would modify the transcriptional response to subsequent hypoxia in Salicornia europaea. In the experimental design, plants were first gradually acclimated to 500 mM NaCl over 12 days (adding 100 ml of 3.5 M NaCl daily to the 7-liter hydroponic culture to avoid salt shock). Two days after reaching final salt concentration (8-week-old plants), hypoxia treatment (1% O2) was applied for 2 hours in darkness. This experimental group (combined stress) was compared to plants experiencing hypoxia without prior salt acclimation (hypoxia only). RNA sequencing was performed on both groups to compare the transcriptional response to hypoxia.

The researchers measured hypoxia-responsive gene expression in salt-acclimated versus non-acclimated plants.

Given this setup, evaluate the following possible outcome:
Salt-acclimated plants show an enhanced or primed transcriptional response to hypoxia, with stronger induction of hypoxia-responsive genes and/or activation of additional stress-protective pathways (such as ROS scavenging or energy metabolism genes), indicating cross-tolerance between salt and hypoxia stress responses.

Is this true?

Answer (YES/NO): NO